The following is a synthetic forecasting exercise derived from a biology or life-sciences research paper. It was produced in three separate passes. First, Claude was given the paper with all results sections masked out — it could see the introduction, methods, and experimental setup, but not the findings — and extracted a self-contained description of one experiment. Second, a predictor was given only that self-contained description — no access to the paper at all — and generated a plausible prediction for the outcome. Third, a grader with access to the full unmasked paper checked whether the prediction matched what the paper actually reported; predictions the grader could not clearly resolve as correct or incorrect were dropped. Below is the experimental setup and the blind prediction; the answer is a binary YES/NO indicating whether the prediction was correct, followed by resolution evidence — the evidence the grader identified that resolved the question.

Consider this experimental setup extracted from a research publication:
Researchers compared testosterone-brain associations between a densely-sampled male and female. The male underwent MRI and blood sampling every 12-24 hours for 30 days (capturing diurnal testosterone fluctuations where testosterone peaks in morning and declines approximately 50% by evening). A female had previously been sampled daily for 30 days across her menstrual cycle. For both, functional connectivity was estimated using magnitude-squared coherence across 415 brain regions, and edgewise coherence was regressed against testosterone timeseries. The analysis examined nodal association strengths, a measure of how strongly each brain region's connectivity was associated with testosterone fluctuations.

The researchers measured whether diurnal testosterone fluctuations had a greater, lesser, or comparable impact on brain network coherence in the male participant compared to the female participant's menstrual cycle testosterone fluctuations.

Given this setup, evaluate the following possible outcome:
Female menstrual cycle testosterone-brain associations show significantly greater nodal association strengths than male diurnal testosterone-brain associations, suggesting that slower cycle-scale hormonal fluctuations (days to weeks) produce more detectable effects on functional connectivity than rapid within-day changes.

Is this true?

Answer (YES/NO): NO